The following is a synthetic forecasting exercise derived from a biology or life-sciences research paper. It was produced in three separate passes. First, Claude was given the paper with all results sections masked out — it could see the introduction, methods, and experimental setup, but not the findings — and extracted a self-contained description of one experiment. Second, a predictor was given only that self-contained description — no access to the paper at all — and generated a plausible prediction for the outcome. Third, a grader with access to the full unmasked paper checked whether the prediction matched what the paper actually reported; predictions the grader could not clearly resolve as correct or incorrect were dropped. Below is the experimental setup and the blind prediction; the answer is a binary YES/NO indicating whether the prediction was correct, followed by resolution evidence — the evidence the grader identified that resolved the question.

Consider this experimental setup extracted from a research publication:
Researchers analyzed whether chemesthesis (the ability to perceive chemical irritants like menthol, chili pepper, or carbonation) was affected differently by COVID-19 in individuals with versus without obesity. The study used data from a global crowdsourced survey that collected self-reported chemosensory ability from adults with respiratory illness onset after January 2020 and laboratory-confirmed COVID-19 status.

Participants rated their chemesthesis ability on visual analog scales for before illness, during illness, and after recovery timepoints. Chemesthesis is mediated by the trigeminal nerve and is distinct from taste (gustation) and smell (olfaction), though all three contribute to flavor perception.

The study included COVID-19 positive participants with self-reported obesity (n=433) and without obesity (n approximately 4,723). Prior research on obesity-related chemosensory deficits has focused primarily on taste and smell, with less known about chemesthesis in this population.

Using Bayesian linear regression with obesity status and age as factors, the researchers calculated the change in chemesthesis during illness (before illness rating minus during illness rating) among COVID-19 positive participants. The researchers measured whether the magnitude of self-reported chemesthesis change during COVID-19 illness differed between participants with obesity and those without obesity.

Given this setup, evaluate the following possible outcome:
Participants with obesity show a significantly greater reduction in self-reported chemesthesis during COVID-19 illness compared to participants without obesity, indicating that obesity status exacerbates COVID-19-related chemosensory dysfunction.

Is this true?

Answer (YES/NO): NO